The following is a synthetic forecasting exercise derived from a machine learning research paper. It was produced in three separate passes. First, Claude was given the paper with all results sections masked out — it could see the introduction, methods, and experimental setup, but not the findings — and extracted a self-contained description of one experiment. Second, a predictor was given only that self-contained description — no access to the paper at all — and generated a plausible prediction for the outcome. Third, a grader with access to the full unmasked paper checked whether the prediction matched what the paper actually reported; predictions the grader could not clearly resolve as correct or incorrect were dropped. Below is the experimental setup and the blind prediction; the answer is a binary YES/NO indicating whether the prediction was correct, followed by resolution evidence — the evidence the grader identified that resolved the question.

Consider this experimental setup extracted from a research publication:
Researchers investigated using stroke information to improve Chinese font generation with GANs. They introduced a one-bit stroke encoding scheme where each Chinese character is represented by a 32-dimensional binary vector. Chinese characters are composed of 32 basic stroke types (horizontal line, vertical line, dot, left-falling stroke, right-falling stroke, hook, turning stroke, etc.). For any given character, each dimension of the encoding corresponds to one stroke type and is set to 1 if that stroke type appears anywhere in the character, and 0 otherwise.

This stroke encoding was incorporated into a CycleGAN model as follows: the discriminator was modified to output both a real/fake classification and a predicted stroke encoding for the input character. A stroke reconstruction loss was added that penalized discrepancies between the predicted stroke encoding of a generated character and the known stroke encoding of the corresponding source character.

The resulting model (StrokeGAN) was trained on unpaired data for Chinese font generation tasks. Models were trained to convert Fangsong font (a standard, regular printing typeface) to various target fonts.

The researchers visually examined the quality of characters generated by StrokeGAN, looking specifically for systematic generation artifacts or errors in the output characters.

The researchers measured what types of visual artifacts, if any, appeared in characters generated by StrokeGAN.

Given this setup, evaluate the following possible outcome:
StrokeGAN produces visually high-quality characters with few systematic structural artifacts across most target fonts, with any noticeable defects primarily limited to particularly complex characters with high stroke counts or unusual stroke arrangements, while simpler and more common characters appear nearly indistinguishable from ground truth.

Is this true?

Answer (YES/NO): NO